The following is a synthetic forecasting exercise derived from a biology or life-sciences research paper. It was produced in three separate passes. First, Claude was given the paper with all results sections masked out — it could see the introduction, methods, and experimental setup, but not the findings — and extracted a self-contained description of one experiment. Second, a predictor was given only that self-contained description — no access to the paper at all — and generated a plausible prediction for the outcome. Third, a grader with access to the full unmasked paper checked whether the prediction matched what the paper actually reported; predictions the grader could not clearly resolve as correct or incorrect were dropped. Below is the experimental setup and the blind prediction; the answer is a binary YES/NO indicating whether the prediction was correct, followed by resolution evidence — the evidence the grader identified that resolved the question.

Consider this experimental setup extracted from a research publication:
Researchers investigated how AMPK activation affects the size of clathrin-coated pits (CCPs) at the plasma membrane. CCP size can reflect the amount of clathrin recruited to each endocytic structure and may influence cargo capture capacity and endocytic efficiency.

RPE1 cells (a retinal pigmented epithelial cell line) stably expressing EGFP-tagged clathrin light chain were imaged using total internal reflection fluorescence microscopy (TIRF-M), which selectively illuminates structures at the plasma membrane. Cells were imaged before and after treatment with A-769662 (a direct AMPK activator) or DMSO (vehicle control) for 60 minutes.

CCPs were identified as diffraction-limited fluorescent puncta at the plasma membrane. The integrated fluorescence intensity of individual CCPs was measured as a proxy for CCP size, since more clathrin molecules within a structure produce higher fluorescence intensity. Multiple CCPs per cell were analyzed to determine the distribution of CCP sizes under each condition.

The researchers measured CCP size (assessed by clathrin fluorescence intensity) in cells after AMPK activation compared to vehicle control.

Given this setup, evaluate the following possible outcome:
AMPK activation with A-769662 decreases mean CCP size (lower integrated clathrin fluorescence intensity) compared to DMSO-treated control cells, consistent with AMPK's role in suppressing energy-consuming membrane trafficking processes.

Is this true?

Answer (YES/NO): YES